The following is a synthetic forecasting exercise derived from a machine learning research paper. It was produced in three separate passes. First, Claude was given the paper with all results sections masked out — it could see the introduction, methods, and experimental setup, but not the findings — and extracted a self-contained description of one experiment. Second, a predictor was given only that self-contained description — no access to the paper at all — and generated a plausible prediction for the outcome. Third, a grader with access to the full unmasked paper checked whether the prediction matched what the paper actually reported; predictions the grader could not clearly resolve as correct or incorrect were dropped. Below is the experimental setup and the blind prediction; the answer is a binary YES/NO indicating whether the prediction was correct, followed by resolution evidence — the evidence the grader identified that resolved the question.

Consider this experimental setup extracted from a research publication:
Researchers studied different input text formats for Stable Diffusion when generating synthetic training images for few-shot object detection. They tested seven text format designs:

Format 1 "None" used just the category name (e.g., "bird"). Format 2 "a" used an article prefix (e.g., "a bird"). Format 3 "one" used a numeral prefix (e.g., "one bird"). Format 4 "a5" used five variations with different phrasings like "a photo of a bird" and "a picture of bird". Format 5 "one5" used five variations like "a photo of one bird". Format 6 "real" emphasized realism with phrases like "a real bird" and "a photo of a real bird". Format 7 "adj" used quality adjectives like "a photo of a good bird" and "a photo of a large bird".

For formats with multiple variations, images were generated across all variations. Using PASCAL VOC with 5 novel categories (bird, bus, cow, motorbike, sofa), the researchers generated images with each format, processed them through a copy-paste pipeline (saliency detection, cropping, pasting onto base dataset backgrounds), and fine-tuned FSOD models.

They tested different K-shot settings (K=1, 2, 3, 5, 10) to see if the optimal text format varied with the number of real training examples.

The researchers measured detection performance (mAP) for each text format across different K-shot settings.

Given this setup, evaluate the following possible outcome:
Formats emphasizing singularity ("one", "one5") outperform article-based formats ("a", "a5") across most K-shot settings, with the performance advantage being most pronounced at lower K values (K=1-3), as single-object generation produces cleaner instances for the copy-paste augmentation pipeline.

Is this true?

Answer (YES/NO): NO